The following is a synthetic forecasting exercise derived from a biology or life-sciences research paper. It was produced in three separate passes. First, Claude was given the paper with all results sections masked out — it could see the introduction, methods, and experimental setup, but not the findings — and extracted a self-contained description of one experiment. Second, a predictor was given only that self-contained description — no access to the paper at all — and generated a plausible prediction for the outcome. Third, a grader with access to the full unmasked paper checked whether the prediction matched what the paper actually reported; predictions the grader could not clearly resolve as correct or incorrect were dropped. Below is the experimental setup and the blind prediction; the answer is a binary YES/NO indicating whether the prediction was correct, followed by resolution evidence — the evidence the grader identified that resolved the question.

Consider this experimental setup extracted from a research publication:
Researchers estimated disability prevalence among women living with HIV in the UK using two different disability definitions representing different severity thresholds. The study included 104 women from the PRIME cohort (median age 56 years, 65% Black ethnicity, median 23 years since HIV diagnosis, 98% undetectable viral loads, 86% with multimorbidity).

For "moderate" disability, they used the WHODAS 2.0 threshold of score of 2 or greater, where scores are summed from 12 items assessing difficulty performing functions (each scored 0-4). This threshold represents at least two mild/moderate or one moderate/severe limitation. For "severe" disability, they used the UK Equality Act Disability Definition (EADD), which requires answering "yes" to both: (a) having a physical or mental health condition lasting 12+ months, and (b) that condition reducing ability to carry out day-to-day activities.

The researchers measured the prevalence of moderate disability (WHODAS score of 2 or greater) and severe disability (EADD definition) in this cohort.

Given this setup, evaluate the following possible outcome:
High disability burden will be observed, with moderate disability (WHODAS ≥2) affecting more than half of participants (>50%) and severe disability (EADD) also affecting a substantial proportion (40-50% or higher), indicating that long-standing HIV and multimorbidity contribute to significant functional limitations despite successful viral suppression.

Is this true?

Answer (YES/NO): YES